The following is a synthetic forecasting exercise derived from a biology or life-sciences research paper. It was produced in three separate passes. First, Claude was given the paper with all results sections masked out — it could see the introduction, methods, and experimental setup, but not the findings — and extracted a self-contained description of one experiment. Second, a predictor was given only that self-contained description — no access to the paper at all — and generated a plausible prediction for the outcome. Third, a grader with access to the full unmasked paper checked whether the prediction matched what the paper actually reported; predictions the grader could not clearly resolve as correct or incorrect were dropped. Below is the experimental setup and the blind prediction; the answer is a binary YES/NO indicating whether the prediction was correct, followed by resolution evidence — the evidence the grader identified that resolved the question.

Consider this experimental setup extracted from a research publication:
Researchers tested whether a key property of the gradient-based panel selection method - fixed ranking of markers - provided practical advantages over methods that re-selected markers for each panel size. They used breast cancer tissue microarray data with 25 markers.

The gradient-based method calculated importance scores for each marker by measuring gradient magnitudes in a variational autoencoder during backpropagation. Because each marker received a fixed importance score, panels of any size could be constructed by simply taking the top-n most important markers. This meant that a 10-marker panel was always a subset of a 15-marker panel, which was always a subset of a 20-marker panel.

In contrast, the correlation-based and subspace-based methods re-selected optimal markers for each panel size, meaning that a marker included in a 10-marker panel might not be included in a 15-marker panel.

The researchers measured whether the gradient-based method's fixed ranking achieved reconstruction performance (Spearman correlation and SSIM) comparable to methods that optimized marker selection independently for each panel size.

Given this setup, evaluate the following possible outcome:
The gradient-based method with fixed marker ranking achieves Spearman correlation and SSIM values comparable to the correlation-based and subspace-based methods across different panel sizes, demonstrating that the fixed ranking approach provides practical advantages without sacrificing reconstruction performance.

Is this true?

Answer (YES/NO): NO